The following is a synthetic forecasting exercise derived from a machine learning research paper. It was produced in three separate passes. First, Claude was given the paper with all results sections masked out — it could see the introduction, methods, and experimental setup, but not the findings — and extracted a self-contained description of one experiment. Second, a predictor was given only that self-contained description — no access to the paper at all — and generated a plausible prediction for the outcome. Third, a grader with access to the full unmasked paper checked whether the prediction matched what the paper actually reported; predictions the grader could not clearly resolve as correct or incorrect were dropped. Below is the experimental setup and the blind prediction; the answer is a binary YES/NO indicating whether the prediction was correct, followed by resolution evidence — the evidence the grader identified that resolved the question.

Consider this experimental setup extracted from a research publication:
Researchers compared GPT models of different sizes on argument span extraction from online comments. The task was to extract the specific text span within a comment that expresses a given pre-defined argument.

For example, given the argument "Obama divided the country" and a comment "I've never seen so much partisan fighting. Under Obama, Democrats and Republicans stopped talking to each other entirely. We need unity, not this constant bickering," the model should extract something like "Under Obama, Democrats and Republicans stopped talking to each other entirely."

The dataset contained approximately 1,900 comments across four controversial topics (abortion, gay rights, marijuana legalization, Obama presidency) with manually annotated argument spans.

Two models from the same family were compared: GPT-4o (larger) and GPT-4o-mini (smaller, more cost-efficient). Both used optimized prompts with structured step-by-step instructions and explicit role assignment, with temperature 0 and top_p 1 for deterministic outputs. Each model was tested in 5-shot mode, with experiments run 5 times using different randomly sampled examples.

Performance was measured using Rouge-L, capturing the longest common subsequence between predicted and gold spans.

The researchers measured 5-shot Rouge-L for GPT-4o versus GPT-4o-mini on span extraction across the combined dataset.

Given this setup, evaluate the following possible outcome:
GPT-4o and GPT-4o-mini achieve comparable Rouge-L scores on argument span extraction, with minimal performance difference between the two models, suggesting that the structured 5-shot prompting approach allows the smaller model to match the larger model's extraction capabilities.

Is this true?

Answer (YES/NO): YES